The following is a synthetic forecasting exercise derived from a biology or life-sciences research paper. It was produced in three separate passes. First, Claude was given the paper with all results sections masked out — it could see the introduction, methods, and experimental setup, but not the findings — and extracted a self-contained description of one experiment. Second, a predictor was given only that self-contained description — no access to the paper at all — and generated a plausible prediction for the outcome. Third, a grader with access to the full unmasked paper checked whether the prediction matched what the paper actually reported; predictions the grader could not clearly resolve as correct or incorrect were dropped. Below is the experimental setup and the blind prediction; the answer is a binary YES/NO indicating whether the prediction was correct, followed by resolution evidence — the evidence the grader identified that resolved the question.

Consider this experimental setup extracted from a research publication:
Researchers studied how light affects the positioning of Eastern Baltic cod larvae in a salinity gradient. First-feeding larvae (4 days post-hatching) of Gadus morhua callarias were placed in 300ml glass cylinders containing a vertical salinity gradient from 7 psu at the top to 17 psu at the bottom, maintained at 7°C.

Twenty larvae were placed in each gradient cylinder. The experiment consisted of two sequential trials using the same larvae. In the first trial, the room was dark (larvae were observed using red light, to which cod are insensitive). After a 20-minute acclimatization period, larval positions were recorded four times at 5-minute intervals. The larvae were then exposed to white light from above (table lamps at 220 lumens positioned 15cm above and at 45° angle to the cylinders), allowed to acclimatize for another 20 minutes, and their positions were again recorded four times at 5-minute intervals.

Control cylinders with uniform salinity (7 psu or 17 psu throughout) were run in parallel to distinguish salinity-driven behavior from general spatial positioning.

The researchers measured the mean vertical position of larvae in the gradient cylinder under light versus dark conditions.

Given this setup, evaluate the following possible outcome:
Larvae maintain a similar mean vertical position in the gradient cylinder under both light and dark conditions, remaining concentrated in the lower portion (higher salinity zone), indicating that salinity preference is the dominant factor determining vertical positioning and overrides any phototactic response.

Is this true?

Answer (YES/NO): NO